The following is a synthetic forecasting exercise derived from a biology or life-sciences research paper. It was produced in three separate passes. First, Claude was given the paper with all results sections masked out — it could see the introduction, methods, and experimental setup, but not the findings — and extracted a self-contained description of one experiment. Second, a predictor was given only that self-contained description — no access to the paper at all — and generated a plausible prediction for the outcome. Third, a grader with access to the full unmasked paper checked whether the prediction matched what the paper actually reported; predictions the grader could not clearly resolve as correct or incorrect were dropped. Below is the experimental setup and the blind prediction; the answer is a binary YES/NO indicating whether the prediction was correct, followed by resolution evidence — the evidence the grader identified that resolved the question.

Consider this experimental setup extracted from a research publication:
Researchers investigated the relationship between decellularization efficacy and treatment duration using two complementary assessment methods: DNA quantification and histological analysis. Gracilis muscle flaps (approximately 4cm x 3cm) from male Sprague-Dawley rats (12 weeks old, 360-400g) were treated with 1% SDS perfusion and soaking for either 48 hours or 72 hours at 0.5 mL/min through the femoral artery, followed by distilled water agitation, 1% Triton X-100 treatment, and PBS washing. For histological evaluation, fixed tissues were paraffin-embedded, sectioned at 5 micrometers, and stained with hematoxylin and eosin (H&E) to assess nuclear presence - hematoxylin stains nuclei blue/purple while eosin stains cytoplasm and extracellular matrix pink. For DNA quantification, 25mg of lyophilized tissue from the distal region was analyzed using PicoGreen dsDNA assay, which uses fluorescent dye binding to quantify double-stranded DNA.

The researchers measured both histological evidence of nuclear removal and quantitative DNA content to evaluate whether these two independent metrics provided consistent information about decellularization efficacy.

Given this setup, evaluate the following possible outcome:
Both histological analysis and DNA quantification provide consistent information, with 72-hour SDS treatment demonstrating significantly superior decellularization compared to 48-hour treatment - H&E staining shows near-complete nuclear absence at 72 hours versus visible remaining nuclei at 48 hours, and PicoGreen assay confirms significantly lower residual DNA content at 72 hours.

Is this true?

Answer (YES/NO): YES